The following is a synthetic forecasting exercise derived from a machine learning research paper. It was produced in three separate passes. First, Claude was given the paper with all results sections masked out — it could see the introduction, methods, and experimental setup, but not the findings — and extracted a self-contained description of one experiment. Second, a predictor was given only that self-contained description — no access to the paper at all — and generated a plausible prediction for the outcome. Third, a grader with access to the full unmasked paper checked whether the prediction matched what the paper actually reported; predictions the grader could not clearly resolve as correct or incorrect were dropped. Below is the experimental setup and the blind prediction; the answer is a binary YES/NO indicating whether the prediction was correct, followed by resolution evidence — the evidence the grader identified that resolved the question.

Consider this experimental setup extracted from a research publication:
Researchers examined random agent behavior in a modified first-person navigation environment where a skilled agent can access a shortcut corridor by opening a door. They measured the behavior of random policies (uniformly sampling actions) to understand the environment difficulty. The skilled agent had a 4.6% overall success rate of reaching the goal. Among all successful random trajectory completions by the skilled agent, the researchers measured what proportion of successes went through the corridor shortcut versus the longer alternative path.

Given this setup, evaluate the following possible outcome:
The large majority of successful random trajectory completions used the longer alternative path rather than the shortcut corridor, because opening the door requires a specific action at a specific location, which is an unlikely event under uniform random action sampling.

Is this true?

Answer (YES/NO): NO